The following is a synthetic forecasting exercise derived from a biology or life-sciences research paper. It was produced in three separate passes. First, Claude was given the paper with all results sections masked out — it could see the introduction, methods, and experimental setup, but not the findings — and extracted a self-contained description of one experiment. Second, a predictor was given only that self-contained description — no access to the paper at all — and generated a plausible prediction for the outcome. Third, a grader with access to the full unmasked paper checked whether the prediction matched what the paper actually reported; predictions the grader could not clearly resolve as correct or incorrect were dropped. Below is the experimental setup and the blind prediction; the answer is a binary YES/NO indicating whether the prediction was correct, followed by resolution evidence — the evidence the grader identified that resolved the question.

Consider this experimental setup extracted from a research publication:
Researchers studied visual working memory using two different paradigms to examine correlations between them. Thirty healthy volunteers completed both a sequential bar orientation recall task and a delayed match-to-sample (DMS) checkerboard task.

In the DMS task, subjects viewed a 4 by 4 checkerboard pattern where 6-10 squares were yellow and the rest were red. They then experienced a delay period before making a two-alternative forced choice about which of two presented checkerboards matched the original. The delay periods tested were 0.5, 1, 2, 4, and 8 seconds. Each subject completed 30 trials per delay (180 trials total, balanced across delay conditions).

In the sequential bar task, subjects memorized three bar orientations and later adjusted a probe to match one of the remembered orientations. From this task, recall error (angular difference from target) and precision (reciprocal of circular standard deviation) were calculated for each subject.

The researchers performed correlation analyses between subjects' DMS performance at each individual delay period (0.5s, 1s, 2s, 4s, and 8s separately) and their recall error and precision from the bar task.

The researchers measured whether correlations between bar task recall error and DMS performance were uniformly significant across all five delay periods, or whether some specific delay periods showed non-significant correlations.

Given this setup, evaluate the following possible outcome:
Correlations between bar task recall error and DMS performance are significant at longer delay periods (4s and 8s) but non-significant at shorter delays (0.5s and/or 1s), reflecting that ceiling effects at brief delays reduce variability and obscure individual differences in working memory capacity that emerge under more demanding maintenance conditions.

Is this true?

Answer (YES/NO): NO